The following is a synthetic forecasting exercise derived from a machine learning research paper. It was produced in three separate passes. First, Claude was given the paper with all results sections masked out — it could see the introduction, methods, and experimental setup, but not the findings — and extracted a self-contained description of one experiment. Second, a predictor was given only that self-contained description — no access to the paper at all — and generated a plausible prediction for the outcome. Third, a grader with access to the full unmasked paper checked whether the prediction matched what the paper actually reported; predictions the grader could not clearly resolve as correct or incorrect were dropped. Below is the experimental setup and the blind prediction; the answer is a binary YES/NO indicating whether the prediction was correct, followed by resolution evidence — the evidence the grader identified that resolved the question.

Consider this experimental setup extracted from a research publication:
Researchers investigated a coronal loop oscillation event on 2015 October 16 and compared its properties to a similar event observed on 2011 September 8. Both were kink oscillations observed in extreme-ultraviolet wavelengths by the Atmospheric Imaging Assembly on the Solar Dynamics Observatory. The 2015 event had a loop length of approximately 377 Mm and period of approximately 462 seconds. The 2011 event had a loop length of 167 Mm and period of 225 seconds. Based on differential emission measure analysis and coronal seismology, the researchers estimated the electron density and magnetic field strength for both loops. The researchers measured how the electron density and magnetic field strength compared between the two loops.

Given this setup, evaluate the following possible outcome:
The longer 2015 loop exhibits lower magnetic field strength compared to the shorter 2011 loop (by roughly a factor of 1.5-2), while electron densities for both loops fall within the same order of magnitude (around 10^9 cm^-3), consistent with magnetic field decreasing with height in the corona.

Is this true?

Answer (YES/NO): NO